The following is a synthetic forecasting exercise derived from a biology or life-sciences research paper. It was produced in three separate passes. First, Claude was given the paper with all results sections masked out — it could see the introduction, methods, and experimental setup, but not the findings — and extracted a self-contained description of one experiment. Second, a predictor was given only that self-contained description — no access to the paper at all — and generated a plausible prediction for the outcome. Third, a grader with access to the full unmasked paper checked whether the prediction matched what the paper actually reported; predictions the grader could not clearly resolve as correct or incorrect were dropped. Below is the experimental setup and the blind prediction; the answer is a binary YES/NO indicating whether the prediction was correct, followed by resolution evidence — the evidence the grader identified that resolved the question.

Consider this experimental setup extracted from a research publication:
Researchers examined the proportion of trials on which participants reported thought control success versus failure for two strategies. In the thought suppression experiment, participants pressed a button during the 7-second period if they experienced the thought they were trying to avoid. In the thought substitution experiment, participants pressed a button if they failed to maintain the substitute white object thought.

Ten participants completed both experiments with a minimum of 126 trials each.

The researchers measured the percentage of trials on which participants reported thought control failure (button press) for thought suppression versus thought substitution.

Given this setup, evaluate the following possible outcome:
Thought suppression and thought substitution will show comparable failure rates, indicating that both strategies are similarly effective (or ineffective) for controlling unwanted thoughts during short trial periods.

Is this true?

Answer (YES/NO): NO